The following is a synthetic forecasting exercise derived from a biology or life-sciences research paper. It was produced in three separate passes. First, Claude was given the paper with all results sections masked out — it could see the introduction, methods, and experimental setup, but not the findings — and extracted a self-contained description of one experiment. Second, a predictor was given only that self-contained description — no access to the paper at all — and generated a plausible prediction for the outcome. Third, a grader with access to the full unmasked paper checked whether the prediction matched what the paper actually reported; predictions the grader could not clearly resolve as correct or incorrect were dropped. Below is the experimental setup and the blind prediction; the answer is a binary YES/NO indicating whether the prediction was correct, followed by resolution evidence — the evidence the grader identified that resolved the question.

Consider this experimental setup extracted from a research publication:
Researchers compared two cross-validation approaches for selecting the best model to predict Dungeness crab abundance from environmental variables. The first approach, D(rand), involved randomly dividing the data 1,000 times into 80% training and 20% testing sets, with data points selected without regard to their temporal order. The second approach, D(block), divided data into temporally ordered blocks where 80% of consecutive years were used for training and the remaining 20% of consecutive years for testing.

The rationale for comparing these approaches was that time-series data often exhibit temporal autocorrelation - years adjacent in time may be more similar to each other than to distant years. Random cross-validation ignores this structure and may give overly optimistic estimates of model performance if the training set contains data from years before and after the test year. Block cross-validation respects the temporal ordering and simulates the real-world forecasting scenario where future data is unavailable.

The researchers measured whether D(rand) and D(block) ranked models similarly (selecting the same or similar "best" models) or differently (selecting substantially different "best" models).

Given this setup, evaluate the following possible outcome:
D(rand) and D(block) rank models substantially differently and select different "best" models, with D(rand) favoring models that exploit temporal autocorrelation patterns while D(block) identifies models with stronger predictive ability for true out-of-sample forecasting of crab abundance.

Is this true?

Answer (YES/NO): NO